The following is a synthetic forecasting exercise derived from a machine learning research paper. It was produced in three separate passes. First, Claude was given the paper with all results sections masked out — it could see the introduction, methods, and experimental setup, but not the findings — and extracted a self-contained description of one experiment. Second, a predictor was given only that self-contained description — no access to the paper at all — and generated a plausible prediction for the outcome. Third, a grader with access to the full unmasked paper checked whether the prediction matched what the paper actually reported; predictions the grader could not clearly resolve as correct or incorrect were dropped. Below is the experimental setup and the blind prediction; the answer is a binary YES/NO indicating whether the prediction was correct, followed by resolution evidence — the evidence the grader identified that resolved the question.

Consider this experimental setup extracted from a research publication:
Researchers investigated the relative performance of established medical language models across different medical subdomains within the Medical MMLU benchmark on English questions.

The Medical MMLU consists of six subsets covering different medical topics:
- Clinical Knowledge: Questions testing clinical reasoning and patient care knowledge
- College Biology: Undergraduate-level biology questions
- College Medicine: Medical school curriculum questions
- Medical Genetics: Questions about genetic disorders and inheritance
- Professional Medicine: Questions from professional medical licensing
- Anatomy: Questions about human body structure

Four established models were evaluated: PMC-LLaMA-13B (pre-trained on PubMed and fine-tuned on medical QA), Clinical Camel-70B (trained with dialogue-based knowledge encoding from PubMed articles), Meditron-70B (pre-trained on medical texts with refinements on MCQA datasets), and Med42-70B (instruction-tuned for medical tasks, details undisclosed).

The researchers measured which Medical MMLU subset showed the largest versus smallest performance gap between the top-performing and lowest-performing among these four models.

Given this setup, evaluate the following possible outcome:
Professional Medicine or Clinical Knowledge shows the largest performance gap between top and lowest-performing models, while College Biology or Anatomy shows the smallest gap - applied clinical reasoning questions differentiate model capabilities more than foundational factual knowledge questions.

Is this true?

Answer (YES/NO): NO